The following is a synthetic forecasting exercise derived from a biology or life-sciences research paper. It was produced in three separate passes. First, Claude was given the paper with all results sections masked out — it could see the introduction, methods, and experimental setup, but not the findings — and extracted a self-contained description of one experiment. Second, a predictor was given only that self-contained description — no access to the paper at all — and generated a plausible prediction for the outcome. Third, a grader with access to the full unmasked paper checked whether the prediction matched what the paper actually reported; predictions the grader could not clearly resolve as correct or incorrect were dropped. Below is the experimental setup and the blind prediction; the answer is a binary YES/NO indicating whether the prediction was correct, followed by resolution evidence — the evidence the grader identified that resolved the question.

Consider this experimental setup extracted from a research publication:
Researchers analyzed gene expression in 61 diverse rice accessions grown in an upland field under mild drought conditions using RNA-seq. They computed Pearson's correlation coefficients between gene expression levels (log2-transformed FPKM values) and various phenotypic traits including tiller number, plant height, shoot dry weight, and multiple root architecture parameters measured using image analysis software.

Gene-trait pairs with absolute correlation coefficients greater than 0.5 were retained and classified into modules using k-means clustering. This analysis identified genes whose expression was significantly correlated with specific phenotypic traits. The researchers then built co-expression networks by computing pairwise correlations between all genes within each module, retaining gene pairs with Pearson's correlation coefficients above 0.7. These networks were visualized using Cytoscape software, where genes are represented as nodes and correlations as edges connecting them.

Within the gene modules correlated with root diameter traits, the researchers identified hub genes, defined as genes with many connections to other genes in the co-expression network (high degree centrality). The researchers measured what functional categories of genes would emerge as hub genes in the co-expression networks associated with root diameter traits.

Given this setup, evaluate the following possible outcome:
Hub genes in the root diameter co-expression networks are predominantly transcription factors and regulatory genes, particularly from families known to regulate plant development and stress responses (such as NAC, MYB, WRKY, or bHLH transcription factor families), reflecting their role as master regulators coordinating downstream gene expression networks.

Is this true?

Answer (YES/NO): YES